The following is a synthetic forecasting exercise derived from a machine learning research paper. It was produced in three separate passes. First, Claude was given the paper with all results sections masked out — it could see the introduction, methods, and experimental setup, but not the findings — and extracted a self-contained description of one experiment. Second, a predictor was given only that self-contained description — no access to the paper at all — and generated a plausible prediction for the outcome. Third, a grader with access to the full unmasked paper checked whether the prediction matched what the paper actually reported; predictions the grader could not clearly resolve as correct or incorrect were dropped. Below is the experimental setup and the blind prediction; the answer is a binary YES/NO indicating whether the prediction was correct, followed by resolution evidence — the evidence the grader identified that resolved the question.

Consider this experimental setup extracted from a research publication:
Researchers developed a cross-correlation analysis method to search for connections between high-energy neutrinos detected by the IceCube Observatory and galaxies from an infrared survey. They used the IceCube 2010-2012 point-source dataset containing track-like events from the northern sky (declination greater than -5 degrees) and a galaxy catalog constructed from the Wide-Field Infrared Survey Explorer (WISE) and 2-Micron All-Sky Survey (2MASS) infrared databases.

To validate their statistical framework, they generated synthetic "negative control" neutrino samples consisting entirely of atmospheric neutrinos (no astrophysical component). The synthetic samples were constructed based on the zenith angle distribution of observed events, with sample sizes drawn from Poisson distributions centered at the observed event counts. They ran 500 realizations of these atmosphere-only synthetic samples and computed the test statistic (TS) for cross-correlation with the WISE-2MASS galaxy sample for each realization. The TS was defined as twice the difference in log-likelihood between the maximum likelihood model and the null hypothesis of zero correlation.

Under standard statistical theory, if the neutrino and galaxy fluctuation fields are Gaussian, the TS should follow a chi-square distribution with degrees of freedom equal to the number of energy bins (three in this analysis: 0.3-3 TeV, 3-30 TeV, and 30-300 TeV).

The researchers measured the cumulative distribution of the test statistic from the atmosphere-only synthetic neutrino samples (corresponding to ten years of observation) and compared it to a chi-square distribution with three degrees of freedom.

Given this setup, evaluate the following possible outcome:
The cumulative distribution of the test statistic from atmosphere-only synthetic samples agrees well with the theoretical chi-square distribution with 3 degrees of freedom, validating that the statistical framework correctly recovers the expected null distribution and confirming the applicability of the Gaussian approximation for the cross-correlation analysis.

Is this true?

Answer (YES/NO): YES